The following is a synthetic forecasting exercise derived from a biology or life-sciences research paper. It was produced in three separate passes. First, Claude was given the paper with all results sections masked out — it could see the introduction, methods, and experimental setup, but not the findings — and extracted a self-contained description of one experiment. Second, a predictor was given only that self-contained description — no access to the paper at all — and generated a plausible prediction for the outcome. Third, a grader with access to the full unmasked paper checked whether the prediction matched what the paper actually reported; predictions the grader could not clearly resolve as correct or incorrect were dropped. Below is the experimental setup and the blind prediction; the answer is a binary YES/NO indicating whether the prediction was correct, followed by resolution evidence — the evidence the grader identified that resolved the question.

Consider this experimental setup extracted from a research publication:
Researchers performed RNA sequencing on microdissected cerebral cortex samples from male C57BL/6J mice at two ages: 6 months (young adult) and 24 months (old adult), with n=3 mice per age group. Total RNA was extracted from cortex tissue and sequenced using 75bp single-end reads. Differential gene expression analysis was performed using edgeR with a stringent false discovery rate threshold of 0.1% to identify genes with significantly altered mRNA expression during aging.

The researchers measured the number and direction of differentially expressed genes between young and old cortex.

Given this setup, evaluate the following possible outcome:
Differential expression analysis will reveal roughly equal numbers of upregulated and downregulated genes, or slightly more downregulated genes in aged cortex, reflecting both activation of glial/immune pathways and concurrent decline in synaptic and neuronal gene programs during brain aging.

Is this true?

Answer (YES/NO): NO